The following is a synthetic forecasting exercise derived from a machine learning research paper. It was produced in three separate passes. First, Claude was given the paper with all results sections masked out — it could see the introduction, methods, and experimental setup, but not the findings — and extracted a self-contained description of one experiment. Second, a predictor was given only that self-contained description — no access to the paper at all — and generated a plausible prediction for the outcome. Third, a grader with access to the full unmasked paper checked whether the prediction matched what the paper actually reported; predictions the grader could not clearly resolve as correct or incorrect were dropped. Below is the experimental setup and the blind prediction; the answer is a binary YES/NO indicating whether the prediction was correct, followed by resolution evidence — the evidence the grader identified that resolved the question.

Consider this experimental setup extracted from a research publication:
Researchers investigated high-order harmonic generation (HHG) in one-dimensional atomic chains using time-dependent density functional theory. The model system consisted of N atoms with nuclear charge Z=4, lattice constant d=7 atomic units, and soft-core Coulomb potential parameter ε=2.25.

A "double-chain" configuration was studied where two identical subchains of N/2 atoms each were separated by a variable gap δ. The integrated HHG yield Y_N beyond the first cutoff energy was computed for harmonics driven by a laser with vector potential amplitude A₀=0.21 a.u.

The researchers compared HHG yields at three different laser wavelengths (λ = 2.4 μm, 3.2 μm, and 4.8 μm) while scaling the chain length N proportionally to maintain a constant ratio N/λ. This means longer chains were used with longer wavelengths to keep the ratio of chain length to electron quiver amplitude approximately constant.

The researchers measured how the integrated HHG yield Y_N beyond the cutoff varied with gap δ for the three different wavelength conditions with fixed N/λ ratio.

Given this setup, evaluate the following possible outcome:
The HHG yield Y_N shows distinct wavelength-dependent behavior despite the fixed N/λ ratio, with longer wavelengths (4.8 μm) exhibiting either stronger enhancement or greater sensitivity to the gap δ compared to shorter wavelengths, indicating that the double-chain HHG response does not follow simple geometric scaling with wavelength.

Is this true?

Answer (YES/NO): NO